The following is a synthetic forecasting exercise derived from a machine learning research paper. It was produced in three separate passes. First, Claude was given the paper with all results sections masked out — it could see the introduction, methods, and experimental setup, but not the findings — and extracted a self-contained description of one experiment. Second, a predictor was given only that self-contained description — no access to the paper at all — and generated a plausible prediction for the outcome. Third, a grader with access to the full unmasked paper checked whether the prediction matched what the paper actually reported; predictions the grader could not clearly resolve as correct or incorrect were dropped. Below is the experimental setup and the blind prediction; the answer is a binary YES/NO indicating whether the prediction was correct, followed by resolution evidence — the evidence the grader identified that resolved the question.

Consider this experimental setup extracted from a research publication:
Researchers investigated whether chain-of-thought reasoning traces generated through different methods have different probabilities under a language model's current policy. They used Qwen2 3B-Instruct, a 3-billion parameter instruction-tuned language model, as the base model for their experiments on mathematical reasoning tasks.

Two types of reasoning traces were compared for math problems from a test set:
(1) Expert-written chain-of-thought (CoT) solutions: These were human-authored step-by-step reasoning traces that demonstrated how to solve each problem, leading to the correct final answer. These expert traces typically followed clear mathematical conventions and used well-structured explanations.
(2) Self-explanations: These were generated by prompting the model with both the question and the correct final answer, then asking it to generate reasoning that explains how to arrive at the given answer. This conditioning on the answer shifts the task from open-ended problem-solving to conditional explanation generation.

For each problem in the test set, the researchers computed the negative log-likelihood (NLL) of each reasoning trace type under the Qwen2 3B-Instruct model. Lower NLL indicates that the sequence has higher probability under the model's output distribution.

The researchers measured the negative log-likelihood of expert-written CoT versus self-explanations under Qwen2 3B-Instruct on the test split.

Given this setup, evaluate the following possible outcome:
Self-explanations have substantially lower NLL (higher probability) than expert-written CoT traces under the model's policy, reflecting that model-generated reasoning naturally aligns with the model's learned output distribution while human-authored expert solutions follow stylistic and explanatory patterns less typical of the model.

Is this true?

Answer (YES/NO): YES